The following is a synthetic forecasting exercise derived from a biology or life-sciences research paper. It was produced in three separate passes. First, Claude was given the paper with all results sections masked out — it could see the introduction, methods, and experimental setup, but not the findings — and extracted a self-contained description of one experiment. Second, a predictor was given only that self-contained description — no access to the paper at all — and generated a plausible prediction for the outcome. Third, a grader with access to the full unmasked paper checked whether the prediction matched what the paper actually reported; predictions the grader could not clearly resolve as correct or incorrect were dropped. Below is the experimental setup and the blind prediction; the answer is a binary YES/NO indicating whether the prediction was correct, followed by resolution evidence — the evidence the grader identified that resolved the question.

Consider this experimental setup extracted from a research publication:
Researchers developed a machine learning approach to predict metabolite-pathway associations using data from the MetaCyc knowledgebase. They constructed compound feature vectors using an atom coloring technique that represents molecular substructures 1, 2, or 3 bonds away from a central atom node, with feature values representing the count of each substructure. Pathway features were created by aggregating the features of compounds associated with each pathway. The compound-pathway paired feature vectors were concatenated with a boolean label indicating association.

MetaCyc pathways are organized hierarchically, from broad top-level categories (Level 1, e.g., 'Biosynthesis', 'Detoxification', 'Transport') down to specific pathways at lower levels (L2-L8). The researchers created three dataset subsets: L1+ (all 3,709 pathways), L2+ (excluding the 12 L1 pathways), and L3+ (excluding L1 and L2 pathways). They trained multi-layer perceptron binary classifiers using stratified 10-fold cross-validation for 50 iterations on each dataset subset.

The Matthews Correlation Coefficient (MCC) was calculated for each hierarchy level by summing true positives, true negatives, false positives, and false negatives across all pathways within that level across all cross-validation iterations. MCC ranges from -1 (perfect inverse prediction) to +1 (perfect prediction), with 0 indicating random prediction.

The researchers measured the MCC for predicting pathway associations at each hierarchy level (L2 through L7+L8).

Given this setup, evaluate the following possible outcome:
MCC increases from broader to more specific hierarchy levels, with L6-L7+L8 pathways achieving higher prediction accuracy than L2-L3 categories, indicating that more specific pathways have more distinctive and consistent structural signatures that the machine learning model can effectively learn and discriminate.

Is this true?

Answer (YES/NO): NO